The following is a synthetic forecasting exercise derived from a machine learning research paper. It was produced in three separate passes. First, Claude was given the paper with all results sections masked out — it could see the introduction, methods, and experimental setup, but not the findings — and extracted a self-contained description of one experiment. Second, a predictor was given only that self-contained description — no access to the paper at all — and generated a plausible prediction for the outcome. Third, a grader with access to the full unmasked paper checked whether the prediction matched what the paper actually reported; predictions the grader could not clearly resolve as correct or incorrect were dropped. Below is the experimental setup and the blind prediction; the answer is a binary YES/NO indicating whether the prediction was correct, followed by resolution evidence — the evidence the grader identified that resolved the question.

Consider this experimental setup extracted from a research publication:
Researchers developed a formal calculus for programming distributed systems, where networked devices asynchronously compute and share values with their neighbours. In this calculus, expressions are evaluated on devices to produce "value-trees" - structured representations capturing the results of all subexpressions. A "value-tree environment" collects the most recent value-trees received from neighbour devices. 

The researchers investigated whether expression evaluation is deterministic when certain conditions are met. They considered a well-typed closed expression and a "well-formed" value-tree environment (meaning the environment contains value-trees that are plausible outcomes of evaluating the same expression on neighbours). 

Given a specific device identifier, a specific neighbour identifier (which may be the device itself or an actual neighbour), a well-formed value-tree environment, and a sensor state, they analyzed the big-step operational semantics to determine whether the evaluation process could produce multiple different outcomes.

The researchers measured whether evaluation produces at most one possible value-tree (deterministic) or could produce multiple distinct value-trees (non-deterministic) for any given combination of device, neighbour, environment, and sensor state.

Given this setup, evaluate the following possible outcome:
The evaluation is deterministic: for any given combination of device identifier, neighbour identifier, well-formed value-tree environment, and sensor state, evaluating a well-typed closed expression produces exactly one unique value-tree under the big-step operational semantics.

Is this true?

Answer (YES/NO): NO